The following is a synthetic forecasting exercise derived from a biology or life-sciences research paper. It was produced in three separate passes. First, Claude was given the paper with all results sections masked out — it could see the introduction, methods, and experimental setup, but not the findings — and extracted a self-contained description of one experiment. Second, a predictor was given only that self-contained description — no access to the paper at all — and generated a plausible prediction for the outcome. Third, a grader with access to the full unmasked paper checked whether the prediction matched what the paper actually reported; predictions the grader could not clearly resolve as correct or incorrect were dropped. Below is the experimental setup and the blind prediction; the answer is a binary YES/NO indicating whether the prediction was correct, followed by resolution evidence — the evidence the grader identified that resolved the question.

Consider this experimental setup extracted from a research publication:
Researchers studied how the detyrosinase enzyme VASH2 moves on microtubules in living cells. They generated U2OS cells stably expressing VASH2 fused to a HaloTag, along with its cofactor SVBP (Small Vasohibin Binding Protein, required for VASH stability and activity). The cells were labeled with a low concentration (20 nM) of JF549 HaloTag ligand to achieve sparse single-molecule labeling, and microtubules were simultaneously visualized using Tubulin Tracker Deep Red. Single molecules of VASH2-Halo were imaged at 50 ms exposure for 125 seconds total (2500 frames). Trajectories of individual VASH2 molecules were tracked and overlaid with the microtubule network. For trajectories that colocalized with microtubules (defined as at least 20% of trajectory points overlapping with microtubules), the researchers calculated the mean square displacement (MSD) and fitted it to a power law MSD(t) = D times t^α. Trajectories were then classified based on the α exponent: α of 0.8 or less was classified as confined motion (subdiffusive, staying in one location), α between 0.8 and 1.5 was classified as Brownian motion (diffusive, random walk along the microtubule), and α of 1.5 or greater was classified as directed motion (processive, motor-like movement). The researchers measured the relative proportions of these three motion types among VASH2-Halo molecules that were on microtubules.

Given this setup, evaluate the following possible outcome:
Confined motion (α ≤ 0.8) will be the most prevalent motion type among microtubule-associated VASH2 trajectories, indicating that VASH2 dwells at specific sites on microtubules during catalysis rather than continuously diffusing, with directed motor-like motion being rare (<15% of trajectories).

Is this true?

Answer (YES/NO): NO